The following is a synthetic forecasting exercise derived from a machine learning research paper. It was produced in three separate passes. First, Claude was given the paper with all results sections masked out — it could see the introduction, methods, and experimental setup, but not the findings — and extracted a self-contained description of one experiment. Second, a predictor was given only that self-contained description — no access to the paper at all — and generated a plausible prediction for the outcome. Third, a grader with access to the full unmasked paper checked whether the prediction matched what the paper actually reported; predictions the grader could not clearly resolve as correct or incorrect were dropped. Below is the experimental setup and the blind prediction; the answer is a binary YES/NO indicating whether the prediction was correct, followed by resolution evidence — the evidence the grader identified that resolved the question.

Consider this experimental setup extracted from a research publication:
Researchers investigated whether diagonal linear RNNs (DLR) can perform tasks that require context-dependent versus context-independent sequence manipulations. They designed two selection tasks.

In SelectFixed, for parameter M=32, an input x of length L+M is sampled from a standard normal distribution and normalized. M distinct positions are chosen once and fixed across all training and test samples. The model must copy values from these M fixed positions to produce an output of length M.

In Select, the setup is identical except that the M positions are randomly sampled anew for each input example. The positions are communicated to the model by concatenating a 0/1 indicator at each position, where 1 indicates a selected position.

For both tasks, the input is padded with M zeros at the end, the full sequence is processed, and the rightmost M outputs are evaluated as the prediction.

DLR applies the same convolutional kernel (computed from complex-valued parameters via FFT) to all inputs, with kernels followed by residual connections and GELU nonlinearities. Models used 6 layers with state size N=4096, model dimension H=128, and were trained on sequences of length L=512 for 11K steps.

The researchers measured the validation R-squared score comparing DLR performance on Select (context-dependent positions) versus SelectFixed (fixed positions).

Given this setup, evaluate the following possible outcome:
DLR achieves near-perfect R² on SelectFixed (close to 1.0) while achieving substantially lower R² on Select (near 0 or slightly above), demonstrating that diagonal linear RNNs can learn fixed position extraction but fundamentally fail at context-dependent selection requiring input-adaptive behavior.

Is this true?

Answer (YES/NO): NO